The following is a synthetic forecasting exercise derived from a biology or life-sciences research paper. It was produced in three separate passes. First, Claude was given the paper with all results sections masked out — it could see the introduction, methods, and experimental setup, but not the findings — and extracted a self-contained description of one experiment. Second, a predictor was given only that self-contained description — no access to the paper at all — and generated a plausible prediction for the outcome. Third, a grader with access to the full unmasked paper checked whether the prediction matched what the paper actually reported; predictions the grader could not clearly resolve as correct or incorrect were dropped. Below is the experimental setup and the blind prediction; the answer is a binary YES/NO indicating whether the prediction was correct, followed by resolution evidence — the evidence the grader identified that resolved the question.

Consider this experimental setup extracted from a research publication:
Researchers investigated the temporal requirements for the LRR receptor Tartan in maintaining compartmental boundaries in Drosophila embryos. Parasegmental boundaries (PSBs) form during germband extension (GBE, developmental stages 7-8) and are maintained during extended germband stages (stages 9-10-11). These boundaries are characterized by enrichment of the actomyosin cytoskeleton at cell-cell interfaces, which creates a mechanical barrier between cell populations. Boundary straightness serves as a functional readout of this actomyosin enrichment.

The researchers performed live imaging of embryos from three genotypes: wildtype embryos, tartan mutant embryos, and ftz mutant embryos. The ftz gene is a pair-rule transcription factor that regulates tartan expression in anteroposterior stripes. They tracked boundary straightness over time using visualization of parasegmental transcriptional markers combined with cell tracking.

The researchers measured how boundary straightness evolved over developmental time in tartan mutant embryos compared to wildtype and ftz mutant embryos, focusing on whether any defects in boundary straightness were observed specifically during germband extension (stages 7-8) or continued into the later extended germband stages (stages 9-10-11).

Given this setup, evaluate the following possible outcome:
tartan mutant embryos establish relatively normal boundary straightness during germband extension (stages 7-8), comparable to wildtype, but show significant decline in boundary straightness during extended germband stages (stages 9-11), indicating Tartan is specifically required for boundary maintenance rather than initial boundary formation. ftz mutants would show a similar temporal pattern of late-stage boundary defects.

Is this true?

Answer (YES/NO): NO